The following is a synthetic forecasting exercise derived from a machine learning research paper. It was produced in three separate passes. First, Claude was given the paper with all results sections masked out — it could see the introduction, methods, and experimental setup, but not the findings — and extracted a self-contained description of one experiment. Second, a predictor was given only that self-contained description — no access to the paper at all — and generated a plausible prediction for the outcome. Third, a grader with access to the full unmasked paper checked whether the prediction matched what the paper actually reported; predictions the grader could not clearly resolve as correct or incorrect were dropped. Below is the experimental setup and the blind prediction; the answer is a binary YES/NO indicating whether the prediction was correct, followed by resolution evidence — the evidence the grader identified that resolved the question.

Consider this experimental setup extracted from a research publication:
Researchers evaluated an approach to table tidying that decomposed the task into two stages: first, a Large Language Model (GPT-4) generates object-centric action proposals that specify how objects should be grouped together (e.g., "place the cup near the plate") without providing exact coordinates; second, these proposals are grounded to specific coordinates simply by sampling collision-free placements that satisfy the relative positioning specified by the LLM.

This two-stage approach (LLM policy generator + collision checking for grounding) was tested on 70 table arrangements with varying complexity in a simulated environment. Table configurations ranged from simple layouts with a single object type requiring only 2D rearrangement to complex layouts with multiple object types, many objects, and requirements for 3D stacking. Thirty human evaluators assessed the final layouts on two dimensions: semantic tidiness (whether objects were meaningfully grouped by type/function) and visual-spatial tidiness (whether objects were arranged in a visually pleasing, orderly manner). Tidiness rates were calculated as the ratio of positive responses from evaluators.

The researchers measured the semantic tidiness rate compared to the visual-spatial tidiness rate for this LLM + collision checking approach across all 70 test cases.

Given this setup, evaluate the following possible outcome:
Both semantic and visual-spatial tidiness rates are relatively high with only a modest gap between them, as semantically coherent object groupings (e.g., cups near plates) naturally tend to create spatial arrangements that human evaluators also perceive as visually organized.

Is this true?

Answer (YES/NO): NO